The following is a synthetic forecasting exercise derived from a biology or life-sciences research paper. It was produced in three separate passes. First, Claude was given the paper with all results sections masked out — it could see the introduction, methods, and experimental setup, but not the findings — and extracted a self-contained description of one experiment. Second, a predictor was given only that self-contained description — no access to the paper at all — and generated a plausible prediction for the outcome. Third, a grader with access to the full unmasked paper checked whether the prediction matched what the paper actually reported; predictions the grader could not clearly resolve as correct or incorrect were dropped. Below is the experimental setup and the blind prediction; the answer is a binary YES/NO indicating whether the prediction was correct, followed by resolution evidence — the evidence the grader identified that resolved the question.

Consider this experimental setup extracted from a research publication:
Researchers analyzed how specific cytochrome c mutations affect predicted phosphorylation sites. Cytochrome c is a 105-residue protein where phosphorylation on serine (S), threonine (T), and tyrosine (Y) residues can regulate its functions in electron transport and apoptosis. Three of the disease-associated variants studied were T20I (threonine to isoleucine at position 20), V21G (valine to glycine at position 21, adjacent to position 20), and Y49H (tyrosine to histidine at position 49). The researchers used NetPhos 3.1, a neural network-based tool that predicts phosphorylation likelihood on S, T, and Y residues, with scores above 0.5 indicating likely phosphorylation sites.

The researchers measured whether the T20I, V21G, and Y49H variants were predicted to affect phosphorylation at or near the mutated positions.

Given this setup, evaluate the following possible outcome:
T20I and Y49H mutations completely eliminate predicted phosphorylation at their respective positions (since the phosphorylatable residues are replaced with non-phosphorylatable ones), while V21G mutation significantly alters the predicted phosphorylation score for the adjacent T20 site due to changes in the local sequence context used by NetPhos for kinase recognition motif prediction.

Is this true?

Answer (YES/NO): NO